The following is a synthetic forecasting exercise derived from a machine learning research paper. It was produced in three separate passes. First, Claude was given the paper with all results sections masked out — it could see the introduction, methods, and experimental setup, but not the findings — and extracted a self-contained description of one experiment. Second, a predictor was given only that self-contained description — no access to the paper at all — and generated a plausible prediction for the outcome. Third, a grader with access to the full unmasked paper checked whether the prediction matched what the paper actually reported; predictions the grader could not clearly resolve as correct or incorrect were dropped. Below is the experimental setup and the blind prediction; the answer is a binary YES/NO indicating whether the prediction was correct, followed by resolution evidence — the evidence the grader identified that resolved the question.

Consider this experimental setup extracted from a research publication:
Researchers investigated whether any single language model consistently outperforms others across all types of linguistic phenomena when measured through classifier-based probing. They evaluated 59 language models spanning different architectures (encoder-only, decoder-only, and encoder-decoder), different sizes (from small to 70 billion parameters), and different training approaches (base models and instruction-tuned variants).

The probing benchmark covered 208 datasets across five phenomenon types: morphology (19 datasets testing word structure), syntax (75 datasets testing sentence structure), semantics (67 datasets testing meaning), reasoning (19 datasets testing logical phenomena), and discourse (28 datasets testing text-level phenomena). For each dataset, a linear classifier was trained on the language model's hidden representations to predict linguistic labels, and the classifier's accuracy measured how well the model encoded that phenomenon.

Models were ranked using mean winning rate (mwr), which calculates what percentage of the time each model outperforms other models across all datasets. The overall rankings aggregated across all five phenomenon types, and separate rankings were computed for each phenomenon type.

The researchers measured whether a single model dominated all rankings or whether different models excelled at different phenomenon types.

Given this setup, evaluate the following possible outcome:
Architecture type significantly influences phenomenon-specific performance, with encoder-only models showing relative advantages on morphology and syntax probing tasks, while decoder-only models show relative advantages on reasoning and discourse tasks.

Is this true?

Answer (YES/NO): NO